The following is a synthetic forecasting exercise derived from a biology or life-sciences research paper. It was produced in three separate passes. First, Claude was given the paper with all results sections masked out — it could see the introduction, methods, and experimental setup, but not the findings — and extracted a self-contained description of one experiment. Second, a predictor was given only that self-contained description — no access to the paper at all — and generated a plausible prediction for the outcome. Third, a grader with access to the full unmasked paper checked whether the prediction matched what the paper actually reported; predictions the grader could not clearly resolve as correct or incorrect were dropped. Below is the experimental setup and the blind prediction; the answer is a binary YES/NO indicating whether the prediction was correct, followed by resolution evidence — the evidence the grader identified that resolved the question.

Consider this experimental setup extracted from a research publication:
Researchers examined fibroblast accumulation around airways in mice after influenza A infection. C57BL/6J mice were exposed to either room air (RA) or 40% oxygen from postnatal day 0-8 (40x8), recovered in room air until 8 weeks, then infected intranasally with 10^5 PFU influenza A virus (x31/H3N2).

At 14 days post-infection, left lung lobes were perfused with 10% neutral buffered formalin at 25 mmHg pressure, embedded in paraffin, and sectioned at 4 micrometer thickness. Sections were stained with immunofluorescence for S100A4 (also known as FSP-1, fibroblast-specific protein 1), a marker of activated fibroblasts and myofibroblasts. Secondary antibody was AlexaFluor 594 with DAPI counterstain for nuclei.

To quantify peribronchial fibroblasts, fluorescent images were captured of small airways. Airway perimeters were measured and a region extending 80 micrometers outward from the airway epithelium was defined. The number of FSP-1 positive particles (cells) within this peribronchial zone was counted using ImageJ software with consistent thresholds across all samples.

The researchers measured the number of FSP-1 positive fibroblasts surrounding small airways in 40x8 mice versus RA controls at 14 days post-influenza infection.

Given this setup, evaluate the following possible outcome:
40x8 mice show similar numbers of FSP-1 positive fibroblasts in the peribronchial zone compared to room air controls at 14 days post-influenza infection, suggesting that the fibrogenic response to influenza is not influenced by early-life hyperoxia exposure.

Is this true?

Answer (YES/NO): NO